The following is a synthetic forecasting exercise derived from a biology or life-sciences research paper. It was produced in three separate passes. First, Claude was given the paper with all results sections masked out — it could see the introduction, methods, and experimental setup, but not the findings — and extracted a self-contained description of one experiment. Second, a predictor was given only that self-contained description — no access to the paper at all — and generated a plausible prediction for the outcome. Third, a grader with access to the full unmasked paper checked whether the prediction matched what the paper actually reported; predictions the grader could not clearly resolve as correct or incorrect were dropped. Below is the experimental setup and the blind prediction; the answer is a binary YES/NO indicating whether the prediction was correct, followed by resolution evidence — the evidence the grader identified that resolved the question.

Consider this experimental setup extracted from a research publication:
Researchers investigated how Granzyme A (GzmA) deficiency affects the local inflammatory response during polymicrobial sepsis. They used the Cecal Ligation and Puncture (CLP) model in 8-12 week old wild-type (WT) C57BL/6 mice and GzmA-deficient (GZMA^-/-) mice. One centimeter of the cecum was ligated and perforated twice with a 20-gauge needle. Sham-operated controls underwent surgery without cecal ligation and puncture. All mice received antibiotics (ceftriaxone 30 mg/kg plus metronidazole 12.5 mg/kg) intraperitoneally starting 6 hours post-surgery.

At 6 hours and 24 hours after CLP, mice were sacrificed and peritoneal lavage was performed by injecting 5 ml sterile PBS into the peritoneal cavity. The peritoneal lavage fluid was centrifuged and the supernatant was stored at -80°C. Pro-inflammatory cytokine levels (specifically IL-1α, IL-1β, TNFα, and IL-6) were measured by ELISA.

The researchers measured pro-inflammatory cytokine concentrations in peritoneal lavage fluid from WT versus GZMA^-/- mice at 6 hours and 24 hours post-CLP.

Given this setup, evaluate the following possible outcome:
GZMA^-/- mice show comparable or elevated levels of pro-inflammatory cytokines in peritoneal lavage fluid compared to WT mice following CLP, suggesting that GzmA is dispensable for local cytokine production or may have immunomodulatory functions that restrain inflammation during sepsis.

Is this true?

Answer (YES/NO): NO